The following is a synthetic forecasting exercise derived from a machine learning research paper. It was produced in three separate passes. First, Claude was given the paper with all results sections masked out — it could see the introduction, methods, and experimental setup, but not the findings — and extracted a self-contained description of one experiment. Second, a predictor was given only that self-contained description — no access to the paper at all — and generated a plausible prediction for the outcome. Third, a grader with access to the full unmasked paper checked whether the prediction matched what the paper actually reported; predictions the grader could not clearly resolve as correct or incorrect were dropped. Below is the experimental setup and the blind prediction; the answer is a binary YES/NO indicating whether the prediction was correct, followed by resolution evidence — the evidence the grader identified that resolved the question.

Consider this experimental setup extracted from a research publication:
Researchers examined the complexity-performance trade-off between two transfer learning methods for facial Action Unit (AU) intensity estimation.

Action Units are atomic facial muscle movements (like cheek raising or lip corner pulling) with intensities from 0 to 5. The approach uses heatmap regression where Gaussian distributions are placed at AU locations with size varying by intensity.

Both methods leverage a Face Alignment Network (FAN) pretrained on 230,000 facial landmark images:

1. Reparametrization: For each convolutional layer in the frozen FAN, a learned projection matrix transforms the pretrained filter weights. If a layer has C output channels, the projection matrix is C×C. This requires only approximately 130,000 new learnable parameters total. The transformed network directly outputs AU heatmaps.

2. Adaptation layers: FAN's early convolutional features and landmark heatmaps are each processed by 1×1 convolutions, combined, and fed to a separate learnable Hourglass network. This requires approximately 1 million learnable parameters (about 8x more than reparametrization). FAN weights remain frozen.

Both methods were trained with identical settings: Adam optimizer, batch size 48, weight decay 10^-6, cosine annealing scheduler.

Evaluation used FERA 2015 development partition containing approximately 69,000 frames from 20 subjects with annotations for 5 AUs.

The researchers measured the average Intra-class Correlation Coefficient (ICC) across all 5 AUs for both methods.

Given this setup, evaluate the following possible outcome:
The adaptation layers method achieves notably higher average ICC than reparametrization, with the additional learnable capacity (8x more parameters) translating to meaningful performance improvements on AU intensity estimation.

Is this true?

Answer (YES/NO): NO